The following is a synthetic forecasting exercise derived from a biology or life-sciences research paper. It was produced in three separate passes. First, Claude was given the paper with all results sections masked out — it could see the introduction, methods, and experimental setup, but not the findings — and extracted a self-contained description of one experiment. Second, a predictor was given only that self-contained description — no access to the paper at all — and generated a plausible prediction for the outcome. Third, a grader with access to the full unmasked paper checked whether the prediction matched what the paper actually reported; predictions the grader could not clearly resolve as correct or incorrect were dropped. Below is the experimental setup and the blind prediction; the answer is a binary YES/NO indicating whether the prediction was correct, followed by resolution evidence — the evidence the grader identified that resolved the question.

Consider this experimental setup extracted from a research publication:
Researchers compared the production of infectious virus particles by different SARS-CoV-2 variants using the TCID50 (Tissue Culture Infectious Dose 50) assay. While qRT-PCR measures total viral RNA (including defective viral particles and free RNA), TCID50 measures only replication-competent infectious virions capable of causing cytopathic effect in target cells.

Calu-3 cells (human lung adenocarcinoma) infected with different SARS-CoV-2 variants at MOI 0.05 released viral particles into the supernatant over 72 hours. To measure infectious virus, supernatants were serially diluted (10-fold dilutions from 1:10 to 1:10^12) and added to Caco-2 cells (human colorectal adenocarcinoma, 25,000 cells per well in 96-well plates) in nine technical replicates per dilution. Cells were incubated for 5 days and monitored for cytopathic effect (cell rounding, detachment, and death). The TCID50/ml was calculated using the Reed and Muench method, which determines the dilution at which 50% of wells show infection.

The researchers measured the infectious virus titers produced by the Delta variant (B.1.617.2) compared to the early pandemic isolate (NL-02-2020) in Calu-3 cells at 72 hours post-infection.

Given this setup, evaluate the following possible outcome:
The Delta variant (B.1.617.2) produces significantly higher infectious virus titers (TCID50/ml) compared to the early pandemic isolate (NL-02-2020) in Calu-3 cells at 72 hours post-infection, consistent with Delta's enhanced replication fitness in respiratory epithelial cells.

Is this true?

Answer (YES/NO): YES